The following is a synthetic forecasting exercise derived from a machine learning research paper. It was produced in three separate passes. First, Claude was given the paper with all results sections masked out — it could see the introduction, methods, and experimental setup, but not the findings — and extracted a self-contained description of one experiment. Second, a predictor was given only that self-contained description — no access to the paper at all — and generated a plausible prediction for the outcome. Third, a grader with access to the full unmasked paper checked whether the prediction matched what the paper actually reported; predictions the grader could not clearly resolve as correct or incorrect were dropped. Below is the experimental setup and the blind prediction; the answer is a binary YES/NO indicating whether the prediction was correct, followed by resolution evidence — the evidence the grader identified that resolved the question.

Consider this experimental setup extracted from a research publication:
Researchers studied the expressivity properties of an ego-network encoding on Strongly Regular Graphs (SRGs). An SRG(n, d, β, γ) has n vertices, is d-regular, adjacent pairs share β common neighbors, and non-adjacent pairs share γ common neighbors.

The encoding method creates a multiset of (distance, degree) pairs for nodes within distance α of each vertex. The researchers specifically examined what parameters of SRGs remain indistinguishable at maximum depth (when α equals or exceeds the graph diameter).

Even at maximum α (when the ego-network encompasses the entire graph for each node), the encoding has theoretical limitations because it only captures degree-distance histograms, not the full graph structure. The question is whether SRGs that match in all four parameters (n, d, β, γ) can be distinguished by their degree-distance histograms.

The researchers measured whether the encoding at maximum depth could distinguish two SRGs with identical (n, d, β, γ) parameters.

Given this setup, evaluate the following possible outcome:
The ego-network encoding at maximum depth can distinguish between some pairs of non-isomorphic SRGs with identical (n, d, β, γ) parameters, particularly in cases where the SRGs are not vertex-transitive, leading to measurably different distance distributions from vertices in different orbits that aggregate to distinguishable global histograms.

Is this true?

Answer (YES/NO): NO